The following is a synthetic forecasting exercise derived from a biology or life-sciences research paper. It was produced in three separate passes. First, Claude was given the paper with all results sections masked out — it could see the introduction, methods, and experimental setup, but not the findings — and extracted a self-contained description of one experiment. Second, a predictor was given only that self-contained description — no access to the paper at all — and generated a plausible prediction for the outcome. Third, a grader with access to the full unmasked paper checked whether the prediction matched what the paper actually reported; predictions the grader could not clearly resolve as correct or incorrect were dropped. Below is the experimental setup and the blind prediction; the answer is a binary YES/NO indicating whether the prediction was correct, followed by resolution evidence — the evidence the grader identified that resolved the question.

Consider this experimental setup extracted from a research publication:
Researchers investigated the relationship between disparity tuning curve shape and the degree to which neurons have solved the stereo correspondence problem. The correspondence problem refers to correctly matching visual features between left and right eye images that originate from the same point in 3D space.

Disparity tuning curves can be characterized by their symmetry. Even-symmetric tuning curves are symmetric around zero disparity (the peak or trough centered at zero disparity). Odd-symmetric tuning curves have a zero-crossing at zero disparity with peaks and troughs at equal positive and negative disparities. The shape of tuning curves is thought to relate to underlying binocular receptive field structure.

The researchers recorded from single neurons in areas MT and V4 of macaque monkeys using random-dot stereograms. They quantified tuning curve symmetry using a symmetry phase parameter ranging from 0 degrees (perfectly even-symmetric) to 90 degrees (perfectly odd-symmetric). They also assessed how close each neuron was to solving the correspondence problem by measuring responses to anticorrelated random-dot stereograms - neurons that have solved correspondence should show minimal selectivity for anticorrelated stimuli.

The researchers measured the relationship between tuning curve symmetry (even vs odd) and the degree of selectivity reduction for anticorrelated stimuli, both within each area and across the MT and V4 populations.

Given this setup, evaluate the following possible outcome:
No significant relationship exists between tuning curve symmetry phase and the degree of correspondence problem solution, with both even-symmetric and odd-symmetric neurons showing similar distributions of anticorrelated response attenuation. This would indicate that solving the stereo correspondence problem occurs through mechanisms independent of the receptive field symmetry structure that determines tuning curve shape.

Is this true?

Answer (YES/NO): NO